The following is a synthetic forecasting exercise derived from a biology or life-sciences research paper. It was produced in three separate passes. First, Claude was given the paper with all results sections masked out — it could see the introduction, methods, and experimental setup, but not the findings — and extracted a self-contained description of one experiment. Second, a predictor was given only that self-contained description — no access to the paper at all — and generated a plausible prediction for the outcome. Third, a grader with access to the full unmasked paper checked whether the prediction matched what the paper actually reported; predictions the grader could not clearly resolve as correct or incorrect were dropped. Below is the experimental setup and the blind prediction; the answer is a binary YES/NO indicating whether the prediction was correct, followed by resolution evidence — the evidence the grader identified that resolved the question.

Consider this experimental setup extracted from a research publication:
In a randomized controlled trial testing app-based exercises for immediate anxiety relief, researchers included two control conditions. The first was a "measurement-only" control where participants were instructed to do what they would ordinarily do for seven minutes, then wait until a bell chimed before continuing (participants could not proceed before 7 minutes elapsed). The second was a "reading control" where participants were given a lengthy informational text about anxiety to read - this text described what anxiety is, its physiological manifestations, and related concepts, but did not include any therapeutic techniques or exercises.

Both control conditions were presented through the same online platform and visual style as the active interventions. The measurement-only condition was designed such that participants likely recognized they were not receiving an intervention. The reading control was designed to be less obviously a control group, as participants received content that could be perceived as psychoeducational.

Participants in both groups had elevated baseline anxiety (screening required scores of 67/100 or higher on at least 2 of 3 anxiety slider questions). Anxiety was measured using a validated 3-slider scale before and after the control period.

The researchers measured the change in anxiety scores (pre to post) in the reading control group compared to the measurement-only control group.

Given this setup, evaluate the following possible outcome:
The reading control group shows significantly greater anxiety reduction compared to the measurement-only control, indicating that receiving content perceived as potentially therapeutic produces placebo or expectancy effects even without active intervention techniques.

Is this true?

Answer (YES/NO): NO